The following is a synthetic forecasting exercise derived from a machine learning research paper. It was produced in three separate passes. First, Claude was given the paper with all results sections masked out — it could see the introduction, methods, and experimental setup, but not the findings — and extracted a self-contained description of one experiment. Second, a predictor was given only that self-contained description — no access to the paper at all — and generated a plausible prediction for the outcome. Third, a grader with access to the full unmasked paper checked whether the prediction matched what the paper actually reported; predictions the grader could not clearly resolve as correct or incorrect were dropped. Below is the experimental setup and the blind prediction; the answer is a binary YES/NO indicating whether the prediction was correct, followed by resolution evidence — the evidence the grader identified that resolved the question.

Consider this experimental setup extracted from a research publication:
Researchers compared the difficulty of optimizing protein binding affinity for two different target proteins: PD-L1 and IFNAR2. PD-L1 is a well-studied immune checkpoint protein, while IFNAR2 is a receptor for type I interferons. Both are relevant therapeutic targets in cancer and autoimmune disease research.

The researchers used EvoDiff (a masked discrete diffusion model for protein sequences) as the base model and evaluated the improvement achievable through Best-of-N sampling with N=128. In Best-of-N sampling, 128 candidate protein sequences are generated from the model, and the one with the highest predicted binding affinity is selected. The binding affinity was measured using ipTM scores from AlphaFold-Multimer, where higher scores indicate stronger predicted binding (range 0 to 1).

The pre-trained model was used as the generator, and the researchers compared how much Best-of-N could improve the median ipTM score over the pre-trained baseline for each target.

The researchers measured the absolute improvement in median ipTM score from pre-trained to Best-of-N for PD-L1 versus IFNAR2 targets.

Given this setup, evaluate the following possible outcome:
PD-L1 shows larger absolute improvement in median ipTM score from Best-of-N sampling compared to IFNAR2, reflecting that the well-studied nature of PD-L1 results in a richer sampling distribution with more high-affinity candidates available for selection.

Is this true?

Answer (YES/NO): NO